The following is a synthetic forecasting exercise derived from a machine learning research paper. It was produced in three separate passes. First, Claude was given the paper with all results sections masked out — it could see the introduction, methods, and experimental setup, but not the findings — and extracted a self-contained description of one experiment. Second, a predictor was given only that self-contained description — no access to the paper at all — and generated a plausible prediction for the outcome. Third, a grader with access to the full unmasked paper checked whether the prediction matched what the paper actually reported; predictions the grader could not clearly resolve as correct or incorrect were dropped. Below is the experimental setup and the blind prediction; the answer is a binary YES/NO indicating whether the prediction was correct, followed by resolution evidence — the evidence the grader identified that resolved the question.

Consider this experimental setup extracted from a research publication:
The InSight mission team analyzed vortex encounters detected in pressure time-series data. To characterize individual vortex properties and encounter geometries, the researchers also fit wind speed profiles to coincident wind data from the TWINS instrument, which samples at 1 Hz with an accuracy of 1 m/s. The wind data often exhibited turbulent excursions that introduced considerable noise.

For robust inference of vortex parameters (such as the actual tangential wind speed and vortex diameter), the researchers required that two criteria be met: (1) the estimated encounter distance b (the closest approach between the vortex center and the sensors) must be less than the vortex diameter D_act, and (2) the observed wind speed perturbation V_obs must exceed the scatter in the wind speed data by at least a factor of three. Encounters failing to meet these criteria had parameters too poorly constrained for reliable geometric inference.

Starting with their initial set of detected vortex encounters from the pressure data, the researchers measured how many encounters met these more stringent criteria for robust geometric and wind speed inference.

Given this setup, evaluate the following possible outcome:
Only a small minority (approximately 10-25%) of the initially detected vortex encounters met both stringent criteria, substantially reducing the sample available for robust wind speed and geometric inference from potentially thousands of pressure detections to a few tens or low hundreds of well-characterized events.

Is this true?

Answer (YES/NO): NO